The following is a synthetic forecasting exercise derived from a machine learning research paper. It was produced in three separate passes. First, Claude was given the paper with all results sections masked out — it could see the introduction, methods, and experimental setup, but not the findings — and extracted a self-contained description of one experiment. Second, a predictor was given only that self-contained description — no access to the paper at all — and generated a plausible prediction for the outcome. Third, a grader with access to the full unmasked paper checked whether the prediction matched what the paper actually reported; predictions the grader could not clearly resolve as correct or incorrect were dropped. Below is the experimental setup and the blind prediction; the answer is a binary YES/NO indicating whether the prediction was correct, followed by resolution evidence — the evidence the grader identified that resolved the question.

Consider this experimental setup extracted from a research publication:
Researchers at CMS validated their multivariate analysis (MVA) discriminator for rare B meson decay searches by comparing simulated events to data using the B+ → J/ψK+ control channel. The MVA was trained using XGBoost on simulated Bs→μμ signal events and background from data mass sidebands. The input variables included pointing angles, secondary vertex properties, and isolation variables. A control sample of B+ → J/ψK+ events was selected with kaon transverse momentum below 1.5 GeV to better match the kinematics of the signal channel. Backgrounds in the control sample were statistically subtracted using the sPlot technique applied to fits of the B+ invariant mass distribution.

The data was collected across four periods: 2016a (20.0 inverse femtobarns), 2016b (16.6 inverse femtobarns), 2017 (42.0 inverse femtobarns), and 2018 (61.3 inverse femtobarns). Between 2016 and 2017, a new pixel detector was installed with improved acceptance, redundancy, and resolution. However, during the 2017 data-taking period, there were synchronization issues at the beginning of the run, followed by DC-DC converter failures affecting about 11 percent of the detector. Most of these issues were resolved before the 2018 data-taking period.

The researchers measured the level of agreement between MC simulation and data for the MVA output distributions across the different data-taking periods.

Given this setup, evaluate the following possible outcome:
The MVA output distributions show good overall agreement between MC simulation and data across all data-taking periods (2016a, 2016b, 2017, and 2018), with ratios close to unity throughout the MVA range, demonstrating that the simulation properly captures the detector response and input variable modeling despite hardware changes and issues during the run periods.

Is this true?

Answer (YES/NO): NO